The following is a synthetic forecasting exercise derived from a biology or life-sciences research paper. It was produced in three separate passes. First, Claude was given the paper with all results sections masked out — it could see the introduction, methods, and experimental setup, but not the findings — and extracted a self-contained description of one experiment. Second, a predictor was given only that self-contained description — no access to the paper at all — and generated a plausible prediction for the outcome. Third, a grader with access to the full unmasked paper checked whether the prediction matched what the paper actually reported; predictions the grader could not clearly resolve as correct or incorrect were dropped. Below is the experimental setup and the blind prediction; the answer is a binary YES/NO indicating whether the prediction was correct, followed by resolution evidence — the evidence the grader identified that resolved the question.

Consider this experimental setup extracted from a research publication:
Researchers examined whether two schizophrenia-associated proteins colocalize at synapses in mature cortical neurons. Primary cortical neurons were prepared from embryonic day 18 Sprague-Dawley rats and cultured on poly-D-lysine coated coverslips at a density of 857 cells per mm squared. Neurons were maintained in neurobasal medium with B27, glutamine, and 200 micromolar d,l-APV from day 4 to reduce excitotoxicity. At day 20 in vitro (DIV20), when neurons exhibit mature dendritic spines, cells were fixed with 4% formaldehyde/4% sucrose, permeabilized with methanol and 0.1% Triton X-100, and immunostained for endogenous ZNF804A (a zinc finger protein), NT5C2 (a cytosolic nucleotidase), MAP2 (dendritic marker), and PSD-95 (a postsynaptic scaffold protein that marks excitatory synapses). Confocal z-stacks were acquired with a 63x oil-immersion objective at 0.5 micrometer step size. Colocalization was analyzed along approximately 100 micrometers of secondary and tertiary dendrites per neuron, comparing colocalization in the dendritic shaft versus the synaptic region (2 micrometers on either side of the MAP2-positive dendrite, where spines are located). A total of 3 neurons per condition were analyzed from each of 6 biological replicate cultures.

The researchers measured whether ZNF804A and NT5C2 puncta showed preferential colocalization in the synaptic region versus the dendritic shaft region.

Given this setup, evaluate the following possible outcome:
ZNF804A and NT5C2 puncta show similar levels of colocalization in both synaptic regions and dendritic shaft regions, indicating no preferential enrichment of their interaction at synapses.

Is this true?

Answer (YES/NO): NO